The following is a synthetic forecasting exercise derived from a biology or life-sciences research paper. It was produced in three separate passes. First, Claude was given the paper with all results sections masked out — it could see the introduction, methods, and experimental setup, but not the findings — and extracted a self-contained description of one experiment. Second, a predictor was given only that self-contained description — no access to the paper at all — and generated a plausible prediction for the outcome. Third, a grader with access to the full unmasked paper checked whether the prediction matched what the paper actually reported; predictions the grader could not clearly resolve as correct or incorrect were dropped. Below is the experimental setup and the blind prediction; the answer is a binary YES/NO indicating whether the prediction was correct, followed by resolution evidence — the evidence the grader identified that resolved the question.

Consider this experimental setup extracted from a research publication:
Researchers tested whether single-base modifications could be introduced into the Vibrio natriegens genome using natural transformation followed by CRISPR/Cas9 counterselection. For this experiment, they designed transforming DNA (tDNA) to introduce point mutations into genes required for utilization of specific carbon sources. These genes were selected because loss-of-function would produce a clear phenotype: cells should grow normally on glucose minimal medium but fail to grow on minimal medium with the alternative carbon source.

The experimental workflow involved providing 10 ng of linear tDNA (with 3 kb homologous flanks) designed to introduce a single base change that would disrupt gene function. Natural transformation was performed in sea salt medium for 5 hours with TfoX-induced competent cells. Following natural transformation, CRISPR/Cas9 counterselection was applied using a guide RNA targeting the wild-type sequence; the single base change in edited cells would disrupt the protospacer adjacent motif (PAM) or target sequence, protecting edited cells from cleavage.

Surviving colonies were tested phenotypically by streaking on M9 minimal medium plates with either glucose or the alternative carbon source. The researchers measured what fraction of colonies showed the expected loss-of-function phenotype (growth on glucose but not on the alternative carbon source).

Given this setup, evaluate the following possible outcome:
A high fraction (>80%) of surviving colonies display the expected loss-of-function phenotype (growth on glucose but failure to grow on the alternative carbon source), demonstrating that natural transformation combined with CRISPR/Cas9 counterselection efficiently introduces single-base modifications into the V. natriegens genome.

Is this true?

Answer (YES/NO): YES